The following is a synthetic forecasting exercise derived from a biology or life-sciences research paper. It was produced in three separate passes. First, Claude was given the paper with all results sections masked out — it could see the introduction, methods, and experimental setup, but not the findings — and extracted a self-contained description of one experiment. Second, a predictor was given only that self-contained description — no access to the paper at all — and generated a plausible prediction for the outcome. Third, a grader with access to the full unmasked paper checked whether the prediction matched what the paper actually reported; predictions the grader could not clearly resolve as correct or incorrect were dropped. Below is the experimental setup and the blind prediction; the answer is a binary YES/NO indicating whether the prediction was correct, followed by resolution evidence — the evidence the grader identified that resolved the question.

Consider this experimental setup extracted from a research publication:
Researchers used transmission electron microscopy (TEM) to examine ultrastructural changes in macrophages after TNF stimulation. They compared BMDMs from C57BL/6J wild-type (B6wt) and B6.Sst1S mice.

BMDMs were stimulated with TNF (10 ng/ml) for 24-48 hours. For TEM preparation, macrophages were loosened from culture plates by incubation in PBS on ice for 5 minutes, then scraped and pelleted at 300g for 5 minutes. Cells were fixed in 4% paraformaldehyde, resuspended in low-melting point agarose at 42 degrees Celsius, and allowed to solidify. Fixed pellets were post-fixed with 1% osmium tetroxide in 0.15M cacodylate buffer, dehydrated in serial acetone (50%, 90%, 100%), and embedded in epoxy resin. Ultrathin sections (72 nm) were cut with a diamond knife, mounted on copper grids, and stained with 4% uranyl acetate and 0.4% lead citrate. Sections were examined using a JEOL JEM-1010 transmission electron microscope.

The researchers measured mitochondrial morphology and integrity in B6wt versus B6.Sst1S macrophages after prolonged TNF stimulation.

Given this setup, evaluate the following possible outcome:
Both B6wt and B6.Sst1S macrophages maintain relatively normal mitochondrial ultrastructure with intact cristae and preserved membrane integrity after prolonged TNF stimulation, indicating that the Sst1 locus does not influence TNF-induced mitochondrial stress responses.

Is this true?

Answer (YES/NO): NO